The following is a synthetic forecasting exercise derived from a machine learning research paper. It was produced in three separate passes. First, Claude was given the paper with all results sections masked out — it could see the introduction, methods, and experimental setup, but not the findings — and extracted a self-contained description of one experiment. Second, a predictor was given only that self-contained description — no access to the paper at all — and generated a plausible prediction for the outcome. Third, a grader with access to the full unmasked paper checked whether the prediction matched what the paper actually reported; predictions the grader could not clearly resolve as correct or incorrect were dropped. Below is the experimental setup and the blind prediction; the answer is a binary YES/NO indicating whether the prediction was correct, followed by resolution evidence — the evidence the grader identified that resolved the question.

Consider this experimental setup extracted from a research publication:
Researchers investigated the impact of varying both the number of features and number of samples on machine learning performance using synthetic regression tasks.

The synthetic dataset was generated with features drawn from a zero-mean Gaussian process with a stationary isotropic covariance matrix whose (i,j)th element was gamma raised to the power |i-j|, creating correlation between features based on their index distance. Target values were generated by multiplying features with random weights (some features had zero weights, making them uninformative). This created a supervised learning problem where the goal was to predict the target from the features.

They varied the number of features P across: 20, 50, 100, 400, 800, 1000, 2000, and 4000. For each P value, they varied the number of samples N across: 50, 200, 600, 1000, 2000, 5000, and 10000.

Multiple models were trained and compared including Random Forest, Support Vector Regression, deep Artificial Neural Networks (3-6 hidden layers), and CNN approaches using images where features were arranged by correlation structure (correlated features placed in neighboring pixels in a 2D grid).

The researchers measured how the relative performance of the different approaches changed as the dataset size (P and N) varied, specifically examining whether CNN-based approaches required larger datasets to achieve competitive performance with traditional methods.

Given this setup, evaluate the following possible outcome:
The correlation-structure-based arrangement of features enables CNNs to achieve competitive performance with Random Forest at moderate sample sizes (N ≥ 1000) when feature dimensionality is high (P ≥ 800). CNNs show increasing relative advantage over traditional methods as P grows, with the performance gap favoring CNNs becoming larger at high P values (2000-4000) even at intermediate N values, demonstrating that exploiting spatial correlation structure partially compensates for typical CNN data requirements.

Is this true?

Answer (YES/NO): NO